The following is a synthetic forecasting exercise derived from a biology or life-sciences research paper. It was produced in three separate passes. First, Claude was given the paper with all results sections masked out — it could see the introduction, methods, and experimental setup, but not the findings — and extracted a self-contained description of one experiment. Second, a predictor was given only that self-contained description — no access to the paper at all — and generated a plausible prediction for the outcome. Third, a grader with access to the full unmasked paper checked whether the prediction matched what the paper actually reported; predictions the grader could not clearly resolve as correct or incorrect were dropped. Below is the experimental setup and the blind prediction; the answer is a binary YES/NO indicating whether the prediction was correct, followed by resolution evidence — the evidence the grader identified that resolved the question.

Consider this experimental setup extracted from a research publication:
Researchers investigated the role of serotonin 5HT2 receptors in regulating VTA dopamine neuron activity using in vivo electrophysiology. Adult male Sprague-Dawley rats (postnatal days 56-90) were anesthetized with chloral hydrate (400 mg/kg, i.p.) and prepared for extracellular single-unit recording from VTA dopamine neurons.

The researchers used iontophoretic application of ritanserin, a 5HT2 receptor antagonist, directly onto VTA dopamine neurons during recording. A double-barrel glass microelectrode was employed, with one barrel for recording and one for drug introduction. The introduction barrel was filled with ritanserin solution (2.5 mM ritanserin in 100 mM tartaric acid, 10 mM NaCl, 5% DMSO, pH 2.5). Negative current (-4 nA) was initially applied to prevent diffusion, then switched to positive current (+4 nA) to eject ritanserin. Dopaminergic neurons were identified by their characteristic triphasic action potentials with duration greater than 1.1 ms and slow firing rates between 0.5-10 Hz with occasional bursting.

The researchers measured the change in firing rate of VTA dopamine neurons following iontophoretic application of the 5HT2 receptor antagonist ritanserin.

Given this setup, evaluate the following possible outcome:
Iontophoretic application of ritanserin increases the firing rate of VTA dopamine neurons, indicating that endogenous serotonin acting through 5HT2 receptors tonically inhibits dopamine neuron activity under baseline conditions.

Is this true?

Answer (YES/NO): YES